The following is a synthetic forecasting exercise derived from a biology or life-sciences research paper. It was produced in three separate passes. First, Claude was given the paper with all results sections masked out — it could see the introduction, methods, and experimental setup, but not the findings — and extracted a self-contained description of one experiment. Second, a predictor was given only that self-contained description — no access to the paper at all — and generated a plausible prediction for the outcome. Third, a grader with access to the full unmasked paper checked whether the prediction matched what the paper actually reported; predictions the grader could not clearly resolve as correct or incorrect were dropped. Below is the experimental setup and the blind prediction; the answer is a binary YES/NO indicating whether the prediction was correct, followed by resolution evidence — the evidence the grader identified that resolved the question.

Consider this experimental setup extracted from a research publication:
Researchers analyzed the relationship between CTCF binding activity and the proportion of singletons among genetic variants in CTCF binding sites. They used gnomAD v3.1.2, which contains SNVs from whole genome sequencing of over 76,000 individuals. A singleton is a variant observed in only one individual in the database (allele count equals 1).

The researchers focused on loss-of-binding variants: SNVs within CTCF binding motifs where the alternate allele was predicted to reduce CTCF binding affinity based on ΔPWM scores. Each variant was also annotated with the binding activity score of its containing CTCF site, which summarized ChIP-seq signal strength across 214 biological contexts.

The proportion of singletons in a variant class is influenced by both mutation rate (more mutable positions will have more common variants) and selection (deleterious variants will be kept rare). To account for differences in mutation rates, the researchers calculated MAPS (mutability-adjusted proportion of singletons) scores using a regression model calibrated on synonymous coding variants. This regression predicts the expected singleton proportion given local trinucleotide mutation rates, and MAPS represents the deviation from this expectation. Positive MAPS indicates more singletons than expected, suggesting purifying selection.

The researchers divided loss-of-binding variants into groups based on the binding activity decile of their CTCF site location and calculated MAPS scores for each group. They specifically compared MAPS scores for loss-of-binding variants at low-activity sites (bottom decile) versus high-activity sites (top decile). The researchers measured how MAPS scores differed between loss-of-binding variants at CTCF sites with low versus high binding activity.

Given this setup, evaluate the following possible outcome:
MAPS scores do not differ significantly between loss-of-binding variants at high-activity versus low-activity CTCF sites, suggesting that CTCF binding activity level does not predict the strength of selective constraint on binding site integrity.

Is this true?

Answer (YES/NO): NO